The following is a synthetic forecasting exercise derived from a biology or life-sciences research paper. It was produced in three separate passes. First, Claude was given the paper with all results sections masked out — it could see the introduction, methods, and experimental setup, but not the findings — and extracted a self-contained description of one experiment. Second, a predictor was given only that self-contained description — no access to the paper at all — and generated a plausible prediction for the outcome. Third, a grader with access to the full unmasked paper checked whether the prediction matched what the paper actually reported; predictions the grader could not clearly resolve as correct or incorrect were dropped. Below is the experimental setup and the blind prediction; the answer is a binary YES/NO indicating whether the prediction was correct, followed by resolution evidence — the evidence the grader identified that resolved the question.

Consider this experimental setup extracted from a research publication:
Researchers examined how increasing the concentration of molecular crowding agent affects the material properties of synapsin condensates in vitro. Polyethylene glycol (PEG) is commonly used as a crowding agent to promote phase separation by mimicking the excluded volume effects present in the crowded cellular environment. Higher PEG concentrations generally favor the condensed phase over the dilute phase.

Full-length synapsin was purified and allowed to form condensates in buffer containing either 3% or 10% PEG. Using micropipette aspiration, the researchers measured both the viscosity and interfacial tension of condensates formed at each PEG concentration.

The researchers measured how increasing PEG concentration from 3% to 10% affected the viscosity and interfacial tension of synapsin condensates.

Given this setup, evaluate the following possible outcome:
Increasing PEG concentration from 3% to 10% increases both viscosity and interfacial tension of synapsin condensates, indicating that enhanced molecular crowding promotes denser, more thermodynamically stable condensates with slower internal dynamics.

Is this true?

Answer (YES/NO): YES